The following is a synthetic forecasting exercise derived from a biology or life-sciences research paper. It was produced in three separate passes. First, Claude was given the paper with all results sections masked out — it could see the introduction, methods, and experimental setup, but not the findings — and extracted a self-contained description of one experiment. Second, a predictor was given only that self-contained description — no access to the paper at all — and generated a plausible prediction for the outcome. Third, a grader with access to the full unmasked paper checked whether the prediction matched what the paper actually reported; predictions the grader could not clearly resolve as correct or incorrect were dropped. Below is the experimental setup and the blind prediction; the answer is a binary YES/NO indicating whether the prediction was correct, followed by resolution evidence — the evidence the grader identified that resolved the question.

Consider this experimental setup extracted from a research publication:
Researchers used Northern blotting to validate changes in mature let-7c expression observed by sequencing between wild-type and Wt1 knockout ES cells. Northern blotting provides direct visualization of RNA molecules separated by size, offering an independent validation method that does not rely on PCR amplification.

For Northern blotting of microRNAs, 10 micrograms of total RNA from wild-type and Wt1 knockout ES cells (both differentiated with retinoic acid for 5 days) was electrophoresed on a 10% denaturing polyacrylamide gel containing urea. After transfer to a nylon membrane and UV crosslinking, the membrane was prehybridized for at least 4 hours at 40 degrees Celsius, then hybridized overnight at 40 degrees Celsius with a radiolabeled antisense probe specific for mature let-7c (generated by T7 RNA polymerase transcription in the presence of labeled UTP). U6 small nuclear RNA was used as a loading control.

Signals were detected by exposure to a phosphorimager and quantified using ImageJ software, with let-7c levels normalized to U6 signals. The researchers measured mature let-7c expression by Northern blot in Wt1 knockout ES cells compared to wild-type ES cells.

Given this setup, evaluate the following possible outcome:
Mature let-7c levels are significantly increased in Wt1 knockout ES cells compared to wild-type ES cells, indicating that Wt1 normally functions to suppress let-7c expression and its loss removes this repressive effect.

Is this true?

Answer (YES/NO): NO